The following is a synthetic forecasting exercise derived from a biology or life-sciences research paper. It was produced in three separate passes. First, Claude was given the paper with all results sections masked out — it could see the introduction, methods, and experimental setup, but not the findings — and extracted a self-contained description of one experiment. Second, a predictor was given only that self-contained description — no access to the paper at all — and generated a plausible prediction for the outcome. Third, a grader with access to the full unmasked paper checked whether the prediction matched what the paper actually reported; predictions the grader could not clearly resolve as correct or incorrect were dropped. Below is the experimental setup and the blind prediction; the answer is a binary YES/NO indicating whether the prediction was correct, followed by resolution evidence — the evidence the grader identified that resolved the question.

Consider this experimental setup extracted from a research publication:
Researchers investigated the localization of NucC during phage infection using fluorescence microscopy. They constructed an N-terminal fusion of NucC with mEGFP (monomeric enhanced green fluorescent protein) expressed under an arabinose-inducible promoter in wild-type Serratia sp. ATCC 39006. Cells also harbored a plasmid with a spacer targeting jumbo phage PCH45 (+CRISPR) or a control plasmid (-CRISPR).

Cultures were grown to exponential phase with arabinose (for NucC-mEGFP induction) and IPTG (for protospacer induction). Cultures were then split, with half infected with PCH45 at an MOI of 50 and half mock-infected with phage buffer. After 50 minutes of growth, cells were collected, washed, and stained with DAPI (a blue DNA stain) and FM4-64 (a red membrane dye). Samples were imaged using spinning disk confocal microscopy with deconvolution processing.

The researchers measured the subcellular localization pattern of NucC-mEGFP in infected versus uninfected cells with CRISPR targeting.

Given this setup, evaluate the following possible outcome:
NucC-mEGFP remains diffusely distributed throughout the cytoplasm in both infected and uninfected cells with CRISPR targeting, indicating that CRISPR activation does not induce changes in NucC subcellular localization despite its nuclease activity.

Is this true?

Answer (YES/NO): NO